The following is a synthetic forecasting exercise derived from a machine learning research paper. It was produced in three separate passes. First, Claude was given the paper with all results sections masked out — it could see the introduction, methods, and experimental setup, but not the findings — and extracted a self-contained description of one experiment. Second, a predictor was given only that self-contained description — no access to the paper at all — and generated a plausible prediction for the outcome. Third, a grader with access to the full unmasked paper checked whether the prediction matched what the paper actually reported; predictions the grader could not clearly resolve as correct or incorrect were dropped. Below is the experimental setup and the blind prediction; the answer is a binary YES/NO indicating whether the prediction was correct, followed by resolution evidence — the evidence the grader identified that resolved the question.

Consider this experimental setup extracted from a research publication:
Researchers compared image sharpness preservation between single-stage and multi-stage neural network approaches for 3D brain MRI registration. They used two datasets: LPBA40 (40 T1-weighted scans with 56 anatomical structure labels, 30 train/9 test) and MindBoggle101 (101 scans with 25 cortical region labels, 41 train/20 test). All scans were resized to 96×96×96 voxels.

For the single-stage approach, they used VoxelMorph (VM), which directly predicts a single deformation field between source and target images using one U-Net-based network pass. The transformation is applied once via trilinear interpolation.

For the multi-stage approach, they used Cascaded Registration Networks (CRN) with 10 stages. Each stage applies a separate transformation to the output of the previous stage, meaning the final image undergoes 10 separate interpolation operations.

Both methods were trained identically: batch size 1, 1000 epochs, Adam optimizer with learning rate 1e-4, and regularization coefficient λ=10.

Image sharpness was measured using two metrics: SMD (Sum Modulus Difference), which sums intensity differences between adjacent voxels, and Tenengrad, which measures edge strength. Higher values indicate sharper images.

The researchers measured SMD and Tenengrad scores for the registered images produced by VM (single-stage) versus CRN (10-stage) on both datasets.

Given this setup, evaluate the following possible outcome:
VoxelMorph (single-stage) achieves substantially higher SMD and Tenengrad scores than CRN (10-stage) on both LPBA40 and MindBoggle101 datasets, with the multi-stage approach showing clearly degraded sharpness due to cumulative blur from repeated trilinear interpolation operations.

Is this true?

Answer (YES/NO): YES